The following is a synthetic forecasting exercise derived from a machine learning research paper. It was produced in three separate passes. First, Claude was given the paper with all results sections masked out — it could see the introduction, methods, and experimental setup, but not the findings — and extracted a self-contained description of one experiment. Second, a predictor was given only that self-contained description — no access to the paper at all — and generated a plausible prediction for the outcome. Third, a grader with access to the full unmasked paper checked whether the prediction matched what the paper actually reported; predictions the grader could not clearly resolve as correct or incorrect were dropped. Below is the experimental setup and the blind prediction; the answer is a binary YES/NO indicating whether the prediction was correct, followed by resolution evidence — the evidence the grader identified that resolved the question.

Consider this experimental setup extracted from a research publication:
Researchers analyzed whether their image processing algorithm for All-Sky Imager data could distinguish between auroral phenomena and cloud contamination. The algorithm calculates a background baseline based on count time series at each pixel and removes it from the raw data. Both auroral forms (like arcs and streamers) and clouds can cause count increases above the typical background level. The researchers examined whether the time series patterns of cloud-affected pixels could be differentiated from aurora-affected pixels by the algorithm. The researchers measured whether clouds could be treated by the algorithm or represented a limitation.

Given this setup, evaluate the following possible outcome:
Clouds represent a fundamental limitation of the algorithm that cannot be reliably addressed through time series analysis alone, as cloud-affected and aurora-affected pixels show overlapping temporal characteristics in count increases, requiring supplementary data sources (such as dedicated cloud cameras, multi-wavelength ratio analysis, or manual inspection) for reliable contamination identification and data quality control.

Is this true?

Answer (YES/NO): YES